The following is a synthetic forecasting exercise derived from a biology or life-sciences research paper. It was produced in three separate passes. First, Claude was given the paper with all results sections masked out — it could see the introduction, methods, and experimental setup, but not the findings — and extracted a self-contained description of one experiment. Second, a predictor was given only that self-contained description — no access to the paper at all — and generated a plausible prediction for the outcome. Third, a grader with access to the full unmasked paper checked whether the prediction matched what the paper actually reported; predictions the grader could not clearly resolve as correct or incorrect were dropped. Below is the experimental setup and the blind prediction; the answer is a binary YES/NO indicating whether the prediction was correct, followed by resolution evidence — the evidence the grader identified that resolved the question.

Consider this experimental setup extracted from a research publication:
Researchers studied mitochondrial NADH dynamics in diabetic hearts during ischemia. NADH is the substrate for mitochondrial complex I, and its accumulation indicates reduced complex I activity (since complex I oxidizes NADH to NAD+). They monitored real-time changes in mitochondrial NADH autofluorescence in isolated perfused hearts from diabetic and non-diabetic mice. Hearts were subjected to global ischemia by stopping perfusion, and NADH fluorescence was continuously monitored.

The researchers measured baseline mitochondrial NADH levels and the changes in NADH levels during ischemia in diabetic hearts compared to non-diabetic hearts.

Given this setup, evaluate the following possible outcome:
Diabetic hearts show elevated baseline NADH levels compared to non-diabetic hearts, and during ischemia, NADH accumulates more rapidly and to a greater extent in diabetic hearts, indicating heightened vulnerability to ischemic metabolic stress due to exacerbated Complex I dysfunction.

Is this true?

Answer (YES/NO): YES